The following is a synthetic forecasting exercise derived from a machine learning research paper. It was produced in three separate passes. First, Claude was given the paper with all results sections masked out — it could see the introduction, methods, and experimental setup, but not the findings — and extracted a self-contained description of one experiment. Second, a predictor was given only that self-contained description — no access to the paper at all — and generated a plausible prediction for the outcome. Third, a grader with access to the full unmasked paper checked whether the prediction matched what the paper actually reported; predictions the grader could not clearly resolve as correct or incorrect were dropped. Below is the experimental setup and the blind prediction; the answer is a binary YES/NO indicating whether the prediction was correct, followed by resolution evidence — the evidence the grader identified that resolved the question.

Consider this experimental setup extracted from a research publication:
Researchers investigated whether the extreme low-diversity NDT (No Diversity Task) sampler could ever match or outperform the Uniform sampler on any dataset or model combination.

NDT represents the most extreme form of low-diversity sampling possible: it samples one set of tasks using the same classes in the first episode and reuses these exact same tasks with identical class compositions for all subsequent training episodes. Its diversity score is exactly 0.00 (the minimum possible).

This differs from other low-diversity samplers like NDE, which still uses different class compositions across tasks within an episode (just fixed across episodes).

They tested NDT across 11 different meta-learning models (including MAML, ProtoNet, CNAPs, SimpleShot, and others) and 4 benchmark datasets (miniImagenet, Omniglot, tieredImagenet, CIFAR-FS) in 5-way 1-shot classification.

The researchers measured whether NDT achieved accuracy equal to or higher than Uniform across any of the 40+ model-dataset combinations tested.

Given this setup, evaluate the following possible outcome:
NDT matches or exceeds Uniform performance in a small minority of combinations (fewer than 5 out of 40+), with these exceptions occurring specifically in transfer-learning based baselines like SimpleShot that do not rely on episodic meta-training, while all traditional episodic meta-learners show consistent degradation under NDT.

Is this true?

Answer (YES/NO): NO